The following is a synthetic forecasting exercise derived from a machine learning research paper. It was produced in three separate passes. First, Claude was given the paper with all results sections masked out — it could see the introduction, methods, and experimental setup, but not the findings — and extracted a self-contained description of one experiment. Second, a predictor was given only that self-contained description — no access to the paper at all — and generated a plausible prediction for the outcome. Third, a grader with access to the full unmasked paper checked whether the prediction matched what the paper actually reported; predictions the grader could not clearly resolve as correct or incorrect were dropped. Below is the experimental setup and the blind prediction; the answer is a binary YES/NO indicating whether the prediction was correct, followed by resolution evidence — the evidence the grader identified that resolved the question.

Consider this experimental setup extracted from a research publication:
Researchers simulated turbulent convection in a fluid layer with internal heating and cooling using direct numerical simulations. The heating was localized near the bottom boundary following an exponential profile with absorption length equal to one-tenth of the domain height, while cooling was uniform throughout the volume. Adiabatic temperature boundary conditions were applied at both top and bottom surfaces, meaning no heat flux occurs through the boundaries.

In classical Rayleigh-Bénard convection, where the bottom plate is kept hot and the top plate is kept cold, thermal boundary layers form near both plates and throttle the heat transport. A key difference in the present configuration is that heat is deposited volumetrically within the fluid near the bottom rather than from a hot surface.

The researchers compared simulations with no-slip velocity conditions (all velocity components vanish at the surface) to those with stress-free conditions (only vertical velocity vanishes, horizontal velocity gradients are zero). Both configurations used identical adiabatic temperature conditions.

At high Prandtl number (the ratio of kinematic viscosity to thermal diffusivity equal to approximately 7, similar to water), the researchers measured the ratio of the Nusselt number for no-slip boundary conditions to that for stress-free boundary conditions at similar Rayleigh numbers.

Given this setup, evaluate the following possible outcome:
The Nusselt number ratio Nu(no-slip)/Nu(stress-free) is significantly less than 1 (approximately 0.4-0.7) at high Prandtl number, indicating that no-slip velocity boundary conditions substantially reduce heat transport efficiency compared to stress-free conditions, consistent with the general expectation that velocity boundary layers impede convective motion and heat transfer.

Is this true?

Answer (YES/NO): NO